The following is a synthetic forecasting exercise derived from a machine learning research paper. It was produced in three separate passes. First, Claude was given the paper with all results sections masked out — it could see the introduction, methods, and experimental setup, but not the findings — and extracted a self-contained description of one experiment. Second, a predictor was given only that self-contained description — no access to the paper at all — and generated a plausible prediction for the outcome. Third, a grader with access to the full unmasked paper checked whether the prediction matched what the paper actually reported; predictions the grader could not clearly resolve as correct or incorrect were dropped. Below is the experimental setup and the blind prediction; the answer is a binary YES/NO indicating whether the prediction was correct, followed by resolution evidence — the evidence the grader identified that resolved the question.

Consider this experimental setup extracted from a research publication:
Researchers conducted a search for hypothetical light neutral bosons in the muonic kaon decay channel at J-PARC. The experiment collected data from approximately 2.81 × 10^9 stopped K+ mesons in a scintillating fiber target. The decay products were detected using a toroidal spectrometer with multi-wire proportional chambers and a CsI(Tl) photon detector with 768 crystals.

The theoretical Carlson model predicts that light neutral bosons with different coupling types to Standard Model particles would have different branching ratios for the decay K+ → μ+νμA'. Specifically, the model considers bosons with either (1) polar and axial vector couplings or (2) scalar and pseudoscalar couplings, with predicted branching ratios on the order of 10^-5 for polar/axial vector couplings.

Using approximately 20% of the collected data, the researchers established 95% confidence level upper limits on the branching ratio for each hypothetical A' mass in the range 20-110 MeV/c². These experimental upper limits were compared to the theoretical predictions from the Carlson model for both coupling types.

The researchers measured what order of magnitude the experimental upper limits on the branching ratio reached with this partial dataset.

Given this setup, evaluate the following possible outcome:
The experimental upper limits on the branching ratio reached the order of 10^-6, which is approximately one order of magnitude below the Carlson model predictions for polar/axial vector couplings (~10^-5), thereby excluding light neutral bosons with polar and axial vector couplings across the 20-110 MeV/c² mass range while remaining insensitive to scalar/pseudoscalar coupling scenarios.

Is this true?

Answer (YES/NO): NO